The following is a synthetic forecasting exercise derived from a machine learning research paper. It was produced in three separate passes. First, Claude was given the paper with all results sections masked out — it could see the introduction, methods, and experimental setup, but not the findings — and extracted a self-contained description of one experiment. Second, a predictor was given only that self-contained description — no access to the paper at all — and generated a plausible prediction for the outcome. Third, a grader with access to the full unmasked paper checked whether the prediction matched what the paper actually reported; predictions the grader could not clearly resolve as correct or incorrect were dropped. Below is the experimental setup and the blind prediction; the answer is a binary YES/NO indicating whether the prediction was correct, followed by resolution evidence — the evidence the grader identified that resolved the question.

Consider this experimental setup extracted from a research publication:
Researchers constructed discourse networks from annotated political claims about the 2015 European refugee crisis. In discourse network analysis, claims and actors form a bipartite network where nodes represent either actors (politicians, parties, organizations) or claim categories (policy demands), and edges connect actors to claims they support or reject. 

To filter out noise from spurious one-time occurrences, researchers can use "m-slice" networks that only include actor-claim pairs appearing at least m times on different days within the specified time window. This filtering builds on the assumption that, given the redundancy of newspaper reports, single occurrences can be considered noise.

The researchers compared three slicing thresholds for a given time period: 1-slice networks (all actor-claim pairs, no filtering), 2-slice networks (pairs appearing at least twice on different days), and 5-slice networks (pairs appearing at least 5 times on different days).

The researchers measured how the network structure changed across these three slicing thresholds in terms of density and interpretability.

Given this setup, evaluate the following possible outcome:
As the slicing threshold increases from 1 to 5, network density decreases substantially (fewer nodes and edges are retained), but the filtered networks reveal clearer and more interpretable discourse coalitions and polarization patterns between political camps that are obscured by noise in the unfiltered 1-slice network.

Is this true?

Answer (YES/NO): NO